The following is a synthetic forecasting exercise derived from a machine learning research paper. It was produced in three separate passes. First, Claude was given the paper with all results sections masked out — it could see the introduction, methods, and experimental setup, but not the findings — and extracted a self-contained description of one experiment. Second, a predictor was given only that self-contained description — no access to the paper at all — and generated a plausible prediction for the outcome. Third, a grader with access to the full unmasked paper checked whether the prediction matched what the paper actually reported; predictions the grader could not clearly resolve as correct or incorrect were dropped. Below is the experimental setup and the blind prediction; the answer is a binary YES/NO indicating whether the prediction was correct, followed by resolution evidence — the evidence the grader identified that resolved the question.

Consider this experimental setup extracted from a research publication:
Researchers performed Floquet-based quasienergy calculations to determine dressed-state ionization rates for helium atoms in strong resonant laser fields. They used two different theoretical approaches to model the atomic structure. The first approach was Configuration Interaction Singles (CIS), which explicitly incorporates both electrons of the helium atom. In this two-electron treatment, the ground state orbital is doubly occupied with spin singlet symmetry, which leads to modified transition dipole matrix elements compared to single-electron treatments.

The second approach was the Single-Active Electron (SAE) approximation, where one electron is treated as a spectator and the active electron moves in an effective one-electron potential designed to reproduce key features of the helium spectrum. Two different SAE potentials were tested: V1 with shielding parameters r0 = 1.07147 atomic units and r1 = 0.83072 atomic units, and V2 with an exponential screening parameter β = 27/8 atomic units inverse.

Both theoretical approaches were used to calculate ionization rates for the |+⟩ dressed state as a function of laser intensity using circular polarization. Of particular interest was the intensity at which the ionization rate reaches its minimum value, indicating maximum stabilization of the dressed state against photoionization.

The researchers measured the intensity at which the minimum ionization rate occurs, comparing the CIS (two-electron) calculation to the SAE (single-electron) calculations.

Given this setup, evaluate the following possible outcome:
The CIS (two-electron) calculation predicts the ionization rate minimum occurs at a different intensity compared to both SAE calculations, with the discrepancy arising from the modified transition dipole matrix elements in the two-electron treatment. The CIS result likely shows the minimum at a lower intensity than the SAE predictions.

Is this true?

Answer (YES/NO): YES